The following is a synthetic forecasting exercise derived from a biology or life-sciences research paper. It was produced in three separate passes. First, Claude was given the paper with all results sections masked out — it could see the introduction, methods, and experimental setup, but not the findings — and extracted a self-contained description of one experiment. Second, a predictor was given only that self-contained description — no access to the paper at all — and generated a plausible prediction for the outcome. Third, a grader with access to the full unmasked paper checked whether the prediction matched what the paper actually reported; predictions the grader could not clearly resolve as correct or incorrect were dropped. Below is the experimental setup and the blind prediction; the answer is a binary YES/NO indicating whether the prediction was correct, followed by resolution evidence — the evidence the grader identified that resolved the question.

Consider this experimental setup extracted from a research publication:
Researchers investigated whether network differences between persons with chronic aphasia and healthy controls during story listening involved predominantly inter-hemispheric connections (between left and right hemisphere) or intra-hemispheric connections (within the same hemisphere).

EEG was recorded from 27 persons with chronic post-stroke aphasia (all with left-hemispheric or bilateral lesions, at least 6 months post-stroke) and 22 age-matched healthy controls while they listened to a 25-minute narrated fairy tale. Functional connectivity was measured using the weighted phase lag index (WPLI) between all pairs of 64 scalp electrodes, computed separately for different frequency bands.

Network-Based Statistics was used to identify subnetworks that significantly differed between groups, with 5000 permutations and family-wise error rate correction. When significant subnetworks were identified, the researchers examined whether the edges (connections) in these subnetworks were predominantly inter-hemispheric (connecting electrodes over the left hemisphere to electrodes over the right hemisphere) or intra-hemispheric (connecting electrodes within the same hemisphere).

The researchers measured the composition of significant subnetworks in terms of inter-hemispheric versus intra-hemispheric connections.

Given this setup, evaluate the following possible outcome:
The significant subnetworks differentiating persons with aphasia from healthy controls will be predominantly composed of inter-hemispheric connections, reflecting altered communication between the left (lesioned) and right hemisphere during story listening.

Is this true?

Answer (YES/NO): YES